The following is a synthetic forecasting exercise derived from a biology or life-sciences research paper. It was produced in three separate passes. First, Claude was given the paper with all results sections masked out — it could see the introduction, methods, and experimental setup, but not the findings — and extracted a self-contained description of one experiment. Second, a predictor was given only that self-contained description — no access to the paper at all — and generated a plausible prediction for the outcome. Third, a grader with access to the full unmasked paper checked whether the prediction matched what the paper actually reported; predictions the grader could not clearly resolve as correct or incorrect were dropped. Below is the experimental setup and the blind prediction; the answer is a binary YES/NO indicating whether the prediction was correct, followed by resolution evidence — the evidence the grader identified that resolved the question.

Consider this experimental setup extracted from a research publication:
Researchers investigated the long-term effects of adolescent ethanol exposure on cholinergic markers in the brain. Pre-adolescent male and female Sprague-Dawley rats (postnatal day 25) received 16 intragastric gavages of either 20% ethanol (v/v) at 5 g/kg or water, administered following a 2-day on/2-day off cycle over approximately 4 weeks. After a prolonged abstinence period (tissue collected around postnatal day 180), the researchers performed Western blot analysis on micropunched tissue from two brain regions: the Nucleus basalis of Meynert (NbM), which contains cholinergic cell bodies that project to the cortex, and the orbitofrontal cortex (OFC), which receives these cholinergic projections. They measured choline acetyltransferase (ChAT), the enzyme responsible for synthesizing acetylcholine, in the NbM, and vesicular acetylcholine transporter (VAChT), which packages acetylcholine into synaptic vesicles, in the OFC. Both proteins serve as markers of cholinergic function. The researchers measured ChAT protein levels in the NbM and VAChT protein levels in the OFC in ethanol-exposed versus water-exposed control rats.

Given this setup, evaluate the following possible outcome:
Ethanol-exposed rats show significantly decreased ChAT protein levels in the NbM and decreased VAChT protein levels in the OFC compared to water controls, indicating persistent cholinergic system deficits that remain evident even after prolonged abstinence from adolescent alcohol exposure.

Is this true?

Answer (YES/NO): YES